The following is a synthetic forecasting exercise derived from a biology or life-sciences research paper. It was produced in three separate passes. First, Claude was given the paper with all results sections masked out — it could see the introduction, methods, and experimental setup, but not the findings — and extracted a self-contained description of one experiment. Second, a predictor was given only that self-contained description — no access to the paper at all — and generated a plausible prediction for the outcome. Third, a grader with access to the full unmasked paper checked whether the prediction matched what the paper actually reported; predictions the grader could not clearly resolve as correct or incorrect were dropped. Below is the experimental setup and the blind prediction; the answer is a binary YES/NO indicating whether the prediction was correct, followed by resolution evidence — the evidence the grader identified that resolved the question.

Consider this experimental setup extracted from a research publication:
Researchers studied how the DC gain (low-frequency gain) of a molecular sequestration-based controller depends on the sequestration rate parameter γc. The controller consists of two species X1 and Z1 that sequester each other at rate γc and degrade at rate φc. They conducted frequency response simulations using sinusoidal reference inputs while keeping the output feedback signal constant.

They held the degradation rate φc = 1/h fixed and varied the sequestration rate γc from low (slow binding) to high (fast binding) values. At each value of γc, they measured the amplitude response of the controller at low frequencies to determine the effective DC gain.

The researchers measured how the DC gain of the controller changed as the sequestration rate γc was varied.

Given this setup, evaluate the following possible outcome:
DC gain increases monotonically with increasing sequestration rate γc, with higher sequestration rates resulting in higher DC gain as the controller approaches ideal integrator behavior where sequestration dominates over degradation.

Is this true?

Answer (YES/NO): NO